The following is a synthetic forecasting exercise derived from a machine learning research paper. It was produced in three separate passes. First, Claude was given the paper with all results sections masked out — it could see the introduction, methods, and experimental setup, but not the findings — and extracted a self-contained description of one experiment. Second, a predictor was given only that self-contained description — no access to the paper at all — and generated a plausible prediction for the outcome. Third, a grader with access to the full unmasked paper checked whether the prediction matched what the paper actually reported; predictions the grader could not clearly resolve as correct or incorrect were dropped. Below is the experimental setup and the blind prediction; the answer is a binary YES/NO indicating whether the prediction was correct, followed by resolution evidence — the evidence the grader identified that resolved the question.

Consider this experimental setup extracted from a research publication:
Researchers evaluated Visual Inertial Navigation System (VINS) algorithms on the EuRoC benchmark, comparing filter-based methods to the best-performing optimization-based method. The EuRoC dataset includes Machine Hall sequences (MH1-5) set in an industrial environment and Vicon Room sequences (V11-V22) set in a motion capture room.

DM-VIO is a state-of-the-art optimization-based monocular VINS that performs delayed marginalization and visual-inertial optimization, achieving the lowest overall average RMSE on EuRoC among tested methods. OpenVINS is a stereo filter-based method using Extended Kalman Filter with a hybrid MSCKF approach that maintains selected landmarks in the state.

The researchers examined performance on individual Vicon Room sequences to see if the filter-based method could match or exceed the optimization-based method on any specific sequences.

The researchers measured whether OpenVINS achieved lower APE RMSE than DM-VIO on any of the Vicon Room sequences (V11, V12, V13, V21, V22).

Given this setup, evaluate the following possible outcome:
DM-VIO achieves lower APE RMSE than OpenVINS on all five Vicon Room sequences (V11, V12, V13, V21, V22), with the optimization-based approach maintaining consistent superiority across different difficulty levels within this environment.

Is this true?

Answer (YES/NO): NO